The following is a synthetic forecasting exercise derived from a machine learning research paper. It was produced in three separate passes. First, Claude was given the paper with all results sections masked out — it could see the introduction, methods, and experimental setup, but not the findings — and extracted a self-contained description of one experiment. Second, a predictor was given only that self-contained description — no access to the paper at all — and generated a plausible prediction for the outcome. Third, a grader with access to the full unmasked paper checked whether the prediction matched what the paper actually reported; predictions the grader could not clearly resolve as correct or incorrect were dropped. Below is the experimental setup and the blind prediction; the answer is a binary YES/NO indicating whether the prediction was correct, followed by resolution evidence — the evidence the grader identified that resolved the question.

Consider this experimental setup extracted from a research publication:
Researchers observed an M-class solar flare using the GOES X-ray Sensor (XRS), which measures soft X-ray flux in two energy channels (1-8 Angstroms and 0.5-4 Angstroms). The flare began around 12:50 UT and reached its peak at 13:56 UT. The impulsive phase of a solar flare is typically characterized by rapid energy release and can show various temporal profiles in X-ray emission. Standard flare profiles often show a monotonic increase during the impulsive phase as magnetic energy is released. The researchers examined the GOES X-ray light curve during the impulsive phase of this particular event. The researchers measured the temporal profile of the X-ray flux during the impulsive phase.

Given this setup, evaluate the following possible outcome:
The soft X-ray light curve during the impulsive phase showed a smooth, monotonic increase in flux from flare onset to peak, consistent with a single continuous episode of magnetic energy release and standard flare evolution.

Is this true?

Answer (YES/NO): NO